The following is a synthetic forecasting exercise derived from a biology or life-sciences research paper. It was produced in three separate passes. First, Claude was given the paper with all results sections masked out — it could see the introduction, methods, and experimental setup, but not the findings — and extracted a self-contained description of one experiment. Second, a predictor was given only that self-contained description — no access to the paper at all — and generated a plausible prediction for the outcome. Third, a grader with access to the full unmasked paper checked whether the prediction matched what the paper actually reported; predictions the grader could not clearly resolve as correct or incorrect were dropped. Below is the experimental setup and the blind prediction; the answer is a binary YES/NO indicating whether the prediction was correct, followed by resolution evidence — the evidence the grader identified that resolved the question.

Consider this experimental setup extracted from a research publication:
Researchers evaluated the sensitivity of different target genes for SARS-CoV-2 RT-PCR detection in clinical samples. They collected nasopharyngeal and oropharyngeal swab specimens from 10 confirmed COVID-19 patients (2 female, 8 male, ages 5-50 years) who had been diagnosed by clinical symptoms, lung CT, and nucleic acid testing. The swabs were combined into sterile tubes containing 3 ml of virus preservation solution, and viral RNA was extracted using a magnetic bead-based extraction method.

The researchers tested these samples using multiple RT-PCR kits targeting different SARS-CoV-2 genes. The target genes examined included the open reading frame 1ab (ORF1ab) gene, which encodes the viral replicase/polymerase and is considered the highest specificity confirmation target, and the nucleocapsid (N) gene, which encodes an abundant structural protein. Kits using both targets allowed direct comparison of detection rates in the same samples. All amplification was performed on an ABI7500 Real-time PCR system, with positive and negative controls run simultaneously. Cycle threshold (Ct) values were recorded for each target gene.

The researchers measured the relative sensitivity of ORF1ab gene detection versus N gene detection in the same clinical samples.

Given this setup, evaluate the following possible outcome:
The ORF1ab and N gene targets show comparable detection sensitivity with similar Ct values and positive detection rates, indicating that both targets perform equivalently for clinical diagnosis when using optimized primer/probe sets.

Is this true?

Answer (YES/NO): NO